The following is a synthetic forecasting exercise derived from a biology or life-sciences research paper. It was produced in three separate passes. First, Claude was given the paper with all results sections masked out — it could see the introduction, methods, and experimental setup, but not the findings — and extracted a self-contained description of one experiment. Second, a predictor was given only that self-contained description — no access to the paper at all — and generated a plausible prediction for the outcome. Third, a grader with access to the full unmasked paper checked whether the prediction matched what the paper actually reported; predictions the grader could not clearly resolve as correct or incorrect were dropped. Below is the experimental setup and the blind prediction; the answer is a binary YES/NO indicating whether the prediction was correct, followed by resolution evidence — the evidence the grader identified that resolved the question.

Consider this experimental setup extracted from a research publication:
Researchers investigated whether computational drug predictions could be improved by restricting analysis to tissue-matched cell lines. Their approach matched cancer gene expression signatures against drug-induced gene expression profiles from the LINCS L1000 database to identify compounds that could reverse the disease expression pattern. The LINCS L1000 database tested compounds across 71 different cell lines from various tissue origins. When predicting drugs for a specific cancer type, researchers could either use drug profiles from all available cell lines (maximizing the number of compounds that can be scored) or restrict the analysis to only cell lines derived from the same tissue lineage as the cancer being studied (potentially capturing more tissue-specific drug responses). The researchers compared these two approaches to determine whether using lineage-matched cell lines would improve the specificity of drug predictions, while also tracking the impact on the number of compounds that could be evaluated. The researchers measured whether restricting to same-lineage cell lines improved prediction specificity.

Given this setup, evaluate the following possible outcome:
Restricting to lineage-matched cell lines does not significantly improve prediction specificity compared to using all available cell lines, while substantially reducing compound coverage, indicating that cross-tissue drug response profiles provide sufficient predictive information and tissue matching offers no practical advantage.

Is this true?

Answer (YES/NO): YES